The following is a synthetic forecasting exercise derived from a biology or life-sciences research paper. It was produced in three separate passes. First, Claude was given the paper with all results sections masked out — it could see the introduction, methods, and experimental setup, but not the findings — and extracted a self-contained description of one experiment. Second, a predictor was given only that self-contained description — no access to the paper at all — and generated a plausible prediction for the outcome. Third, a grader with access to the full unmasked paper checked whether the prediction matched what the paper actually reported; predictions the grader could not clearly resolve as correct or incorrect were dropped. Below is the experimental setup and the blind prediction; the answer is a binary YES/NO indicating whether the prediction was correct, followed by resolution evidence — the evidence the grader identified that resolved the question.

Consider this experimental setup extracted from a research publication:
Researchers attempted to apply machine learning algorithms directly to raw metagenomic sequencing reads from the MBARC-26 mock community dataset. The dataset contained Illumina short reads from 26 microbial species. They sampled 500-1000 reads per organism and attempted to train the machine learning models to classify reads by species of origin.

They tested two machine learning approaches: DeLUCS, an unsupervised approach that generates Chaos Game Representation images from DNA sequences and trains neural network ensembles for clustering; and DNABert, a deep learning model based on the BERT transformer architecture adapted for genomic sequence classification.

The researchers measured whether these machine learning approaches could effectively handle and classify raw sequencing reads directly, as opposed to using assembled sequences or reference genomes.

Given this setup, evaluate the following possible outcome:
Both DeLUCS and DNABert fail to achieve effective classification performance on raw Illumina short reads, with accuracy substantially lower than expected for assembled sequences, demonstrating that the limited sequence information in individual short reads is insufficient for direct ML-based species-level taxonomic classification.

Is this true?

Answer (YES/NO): YES